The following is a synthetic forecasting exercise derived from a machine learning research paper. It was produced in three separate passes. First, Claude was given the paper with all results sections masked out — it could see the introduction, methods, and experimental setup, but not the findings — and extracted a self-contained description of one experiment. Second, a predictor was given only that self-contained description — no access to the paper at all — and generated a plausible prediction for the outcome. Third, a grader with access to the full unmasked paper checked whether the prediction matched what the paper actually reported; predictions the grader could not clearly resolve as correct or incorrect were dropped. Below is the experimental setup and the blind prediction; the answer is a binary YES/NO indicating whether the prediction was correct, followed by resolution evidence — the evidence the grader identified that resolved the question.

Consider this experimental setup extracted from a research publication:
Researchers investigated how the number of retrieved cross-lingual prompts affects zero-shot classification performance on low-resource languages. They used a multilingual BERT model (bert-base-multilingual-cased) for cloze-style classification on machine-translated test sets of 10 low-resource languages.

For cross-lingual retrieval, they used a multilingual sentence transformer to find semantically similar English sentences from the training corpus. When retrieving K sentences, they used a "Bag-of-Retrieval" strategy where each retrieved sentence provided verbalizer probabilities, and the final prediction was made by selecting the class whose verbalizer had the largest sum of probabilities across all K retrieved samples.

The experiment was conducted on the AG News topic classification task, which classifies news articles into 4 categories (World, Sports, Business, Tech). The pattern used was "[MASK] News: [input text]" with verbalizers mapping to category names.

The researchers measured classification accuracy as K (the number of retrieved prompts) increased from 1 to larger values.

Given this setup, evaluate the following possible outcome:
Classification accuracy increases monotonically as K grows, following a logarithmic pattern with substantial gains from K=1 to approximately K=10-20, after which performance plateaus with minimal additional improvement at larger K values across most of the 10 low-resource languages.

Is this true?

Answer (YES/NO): NO